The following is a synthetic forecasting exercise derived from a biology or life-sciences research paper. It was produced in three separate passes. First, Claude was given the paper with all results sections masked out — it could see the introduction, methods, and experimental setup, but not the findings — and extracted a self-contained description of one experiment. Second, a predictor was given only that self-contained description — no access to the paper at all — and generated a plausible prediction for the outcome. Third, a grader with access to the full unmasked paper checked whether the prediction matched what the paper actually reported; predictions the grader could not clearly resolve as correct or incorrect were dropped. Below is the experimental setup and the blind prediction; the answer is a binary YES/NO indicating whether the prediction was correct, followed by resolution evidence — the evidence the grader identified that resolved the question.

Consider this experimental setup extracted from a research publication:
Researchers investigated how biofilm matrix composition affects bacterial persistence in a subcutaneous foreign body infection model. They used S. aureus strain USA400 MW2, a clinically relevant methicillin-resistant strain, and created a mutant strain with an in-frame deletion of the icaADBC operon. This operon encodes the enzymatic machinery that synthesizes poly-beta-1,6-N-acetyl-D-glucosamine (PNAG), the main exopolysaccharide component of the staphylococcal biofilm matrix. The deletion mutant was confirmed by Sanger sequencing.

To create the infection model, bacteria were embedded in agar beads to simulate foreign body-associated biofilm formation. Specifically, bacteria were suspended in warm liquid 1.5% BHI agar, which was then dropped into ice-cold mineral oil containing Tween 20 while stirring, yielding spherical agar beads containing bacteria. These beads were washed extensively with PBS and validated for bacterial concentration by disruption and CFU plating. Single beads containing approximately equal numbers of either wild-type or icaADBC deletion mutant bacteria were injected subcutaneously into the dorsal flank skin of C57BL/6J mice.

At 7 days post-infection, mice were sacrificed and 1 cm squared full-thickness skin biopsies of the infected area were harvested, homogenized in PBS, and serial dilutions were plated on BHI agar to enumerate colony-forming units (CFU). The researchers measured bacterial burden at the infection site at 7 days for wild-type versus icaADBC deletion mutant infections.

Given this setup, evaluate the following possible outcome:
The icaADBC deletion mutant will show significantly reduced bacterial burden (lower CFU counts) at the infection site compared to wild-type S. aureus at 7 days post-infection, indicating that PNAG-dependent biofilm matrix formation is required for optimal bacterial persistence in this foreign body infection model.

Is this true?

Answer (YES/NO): YES